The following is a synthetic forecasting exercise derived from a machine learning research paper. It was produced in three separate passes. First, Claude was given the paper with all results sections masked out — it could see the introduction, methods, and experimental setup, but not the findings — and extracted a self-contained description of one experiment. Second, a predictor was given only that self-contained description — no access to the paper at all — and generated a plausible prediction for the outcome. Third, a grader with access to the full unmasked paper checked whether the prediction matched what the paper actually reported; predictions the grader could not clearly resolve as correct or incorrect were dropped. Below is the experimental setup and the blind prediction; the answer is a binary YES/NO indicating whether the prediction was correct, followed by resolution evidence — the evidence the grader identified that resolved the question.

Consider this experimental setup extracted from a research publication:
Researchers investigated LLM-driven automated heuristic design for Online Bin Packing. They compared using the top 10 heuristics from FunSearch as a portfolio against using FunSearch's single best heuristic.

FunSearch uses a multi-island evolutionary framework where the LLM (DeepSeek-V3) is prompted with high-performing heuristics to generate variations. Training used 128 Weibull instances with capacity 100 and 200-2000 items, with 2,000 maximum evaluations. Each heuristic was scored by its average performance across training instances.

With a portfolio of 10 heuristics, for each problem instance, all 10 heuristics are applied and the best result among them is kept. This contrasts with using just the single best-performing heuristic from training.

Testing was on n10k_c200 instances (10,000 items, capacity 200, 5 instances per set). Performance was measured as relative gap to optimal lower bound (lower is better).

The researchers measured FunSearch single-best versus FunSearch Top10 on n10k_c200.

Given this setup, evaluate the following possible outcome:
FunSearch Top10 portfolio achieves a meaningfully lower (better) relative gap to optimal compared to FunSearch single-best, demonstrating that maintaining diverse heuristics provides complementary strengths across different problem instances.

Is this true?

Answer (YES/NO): YES